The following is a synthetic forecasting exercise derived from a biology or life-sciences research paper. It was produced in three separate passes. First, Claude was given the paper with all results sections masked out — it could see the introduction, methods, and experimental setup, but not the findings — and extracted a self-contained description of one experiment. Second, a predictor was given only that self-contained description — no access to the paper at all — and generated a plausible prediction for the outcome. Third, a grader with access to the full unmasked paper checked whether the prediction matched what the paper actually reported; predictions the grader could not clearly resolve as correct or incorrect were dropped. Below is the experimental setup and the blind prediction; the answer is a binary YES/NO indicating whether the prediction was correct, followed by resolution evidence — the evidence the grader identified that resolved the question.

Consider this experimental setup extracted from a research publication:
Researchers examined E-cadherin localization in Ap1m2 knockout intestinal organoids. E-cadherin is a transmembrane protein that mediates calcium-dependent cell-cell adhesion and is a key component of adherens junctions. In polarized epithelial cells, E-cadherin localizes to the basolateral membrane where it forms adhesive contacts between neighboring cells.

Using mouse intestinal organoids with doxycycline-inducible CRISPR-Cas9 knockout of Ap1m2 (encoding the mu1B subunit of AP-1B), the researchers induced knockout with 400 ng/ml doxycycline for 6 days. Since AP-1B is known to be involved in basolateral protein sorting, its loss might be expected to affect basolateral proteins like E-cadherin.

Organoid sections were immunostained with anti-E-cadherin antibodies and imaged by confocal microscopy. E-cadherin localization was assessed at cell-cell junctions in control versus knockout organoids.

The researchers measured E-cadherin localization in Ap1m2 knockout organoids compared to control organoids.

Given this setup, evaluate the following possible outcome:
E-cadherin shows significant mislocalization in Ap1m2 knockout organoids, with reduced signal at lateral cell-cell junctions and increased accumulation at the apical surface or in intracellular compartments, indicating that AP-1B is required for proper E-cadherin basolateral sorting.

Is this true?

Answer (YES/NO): NO